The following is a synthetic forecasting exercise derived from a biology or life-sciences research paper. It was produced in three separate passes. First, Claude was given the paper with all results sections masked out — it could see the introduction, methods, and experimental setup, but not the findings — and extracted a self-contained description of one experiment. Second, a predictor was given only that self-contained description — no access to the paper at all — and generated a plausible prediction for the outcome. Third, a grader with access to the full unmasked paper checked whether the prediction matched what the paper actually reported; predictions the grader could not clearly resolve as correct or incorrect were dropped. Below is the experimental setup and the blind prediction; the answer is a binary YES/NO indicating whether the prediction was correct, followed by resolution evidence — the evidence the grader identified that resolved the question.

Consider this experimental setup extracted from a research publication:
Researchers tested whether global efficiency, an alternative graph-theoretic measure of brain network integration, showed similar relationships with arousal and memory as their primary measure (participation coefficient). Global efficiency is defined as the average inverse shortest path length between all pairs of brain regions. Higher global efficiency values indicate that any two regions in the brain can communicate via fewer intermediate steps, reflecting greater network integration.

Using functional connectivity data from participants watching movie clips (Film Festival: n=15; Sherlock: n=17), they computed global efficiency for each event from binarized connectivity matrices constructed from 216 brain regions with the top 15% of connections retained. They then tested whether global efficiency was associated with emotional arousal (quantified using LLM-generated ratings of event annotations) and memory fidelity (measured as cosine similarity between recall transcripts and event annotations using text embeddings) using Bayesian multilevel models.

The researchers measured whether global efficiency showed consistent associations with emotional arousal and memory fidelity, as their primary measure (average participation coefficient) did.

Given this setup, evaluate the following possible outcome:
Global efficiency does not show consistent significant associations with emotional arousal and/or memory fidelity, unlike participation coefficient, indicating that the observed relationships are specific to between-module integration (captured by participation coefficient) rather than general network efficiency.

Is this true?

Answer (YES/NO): NO